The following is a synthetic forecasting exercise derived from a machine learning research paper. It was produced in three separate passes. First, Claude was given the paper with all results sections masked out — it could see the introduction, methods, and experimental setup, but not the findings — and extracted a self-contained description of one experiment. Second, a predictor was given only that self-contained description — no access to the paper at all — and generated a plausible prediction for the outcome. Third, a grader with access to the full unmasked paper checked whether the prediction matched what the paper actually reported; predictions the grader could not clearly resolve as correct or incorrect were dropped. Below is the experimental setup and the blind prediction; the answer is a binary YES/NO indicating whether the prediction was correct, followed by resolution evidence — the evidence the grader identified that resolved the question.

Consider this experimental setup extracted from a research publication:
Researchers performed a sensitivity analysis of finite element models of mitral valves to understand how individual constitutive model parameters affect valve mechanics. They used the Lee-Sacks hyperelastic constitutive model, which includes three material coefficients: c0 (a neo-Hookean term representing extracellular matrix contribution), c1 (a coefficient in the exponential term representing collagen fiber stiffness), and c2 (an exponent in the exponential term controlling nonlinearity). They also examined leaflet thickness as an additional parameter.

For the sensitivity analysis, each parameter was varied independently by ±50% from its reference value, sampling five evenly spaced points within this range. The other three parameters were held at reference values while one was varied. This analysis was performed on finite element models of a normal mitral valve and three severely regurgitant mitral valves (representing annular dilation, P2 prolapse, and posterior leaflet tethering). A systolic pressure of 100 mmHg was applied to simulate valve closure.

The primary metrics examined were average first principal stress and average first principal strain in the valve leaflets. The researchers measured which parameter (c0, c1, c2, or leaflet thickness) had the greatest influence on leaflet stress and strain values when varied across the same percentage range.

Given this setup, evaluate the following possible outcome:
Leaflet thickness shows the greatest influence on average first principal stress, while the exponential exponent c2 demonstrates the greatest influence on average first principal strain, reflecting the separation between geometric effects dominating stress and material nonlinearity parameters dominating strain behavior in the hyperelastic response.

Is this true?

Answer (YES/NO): NO